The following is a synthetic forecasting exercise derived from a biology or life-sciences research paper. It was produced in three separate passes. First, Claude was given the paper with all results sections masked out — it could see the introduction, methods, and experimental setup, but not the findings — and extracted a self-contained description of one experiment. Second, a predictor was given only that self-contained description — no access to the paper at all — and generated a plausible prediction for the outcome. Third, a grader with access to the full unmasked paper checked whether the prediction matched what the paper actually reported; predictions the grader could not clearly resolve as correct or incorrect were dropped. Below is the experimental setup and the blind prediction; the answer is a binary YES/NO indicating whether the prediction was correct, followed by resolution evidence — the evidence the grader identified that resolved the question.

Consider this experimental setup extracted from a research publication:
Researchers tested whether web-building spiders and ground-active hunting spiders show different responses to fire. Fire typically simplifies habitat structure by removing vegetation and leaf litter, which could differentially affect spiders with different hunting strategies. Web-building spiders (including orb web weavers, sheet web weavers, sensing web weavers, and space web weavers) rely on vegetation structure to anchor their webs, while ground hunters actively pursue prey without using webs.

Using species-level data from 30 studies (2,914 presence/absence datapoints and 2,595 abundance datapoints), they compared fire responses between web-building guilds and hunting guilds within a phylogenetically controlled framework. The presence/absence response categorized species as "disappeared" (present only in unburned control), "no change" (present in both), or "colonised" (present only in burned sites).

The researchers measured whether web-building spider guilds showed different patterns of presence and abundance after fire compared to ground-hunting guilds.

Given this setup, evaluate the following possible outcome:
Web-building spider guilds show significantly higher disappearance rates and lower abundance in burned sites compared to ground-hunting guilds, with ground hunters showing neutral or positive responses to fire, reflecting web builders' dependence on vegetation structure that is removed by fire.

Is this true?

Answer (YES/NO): NO